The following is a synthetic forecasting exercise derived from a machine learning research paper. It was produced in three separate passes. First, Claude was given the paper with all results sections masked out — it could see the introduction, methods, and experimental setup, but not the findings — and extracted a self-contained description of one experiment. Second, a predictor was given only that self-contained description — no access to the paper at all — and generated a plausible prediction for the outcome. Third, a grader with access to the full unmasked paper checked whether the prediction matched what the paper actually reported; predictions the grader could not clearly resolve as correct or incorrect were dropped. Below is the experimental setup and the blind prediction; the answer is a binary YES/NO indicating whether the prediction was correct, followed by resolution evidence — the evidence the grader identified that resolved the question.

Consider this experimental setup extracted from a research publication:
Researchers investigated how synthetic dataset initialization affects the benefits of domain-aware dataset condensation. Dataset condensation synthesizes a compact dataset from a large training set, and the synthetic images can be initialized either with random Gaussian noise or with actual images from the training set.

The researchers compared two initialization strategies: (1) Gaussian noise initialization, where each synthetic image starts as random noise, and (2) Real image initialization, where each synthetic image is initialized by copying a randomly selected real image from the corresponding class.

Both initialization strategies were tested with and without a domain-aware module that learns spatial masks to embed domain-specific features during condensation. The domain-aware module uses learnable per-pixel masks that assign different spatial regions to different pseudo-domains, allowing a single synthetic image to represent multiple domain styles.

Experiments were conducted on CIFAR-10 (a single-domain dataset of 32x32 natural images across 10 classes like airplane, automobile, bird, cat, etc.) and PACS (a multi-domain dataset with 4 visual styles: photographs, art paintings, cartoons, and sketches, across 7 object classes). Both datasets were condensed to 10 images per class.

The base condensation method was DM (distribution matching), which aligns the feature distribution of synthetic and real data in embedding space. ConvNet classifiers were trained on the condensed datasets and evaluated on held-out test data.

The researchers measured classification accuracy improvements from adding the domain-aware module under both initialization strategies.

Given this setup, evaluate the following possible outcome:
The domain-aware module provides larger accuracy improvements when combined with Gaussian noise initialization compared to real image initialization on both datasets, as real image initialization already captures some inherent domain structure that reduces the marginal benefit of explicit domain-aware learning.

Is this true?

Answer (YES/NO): NO